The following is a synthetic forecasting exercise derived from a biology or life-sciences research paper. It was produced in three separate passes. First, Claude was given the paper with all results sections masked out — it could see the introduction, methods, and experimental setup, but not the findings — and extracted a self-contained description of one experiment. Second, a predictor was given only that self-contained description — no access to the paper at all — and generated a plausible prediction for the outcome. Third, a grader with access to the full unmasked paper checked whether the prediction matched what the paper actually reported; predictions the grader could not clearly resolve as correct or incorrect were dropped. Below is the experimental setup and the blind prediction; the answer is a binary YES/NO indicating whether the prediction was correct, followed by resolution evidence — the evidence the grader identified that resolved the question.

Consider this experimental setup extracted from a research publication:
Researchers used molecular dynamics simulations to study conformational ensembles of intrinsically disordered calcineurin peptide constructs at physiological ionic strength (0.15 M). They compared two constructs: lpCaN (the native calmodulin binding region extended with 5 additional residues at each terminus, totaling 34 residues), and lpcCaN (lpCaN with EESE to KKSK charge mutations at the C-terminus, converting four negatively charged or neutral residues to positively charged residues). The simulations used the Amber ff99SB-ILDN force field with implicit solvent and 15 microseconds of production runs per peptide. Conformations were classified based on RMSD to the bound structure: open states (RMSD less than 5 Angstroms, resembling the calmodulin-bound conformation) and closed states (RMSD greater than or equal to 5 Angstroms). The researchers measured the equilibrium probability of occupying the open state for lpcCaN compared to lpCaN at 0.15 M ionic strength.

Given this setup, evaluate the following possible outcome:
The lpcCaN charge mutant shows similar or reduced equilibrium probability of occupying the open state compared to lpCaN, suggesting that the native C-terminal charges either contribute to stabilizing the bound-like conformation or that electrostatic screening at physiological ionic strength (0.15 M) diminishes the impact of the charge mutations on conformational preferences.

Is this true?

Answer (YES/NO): NO